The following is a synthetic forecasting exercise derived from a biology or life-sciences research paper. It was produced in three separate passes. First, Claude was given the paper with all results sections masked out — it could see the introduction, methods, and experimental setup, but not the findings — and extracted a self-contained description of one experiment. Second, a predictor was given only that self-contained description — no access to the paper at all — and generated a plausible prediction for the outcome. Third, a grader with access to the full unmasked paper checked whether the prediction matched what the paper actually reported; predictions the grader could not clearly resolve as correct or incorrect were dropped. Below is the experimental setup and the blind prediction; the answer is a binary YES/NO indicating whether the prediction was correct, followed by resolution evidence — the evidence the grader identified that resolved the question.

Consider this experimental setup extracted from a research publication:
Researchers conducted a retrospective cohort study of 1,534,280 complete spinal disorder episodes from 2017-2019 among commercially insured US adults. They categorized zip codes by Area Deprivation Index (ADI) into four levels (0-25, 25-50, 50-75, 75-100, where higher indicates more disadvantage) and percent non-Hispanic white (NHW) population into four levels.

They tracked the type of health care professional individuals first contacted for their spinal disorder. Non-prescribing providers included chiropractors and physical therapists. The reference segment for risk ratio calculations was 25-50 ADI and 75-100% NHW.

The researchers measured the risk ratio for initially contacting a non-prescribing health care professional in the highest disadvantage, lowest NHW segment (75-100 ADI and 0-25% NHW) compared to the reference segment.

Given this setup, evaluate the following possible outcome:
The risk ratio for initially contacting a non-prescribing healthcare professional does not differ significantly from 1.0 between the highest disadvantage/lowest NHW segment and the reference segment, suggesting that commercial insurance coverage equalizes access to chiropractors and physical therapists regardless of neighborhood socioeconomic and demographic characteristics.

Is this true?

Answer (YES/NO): NO